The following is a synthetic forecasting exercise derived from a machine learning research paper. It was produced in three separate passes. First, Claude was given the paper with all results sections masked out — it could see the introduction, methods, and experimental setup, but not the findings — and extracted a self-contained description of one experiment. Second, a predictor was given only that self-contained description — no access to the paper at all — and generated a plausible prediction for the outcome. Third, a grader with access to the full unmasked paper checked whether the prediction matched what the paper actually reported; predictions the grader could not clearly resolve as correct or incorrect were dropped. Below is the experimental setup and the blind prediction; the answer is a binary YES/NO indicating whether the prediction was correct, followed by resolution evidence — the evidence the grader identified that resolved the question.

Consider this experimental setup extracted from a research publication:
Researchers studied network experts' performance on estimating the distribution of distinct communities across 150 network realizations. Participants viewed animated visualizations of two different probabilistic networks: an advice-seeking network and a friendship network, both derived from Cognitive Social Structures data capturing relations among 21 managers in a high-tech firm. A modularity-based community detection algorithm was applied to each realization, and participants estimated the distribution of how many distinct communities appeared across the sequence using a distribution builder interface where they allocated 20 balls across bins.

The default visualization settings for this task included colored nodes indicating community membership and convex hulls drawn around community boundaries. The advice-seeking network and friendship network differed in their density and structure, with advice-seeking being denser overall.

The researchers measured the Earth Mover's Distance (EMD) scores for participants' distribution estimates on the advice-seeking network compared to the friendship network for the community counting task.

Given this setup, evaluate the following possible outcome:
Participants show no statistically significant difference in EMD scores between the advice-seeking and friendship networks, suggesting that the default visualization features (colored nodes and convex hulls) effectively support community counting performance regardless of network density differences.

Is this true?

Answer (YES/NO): NO